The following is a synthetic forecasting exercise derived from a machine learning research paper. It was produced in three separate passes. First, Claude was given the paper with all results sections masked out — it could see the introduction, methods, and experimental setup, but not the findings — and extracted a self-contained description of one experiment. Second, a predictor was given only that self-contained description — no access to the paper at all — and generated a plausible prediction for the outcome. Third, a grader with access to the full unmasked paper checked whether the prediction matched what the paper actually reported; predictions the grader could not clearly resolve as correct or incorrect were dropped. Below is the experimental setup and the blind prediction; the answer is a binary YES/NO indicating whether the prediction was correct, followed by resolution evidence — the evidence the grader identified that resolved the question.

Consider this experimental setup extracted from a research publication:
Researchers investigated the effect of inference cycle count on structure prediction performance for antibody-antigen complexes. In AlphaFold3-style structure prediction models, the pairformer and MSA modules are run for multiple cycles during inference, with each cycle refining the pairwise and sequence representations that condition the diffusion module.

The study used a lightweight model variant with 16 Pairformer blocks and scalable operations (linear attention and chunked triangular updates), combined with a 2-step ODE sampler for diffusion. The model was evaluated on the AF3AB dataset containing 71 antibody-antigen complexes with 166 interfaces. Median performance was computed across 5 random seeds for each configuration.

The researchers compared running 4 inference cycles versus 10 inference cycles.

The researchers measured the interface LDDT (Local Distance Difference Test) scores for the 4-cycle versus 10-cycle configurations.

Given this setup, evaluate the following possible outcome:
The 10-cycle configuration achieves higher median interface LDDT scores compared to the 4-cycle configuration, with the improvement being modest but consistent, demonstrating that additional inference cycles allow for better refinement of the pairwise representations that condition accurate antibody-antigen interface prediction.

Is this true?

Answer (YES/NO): NO